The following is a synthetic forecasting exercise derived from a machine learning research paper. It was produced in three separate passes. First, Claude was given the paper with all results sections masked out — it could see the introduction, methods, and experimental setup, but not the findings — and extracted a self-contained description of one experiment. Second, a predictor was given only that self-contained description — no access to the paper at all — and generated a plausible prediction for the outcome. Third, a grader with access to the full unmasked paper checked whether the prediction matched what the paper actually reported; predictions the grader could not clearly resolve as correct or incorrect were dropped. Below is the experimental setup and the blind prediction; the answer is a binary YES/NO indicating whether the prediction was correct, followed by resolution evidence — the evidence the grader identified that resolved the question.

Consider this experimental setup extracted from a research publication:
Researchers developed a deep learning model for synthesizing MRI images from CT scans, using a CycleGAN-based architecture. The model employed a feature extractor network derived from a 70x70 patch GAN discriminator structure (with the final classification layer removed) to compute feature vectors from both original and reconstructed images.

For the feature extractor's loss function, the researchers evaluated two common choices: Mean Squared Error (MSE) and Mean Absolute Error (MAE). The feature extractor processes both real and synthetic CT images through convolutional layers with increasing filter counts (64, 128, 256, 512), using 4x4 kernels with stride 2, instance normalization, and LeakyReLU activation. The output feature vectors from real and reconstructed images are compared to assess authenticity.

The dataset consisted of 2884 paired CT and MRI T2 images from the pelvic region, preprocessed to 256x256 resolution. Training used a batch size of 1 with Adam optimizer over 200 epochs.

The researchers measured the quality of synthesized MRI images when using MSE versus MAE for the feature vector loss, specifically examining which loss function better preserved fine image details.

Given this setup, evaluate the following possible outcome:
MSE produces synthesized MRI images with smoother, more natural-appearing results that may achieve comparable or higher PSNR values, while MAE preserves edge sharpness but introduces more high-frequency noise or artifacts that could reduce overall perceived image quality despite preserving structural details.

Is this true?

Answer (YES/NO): NO